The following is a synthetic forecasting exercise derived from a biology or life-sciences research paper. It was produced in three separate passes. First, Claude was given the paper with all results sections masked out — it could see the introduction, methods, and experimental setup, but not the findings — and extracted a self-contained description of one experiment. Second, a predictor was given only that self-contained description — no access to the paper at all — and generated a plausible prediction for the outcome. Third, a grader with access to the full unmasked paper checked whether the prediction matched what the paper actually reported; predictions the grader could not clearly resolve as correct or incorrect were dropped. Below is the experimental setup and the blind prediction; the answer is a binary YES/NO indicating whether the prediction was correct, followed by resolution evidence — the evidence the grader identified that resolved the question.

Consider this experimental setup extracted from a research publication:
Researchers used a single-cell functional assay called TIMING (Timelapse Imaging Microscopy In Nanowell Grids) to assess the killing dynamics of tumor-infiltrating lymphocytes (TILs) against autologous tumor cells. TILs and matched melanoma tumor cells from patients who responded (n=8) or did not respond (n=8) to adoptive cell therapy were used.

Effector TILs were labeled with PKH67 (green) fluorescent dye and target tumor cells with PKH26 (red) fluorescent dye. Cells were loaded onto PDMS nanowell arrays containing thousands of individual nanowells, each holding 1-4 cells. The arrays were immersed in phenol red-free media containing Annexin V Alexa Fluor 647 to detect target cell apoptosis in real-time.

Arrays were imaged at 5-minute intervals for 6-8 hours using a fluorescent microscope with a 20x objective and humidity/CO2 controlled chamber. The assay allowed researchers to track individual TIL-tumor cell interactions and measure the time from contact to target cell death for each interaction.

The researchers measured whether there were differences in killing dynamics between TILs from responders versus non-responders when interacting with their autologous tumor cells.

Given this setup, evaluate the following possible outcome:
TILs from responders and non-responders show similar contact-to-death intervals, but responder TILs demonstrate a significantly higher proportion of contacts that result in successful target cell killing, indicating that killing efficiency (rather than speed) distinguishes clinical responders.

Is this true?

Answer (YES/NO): NO